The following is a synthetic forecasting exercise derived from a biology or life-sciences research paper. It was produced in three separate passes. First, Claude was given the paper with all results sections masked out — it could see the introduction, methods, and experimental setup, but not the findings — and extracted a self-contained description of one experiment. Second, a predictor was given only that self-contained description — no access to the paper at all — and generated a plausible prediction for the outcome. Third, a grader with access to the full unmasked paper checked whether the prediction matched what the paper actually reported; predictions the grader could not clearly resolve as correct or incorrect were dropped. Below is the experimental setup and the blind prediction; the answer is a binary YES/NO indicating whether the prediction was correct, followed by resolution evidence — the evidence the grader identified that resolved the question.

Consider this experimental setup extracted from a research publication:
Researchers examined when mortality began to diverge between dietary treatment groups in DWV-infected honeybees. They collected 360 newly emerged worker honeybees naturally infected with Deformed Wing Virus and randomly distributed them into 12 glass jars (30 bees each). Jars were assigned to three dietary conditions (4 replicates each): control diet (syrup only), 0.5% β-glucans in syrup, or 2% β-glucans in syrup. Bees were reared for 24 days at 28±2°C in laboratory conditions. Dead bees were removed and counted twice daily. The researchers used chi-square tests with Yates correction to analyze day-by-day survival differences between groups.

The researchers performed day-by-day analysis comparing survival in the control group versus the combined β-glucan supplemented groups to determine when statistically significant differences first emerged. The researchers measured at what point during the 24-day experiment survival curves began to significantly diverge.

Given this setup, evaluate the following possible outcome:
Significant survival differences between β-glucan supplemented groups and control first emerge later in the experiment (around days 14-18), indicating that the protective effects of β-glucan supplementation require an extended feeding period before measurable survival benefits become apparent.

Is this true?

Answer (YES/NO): NO